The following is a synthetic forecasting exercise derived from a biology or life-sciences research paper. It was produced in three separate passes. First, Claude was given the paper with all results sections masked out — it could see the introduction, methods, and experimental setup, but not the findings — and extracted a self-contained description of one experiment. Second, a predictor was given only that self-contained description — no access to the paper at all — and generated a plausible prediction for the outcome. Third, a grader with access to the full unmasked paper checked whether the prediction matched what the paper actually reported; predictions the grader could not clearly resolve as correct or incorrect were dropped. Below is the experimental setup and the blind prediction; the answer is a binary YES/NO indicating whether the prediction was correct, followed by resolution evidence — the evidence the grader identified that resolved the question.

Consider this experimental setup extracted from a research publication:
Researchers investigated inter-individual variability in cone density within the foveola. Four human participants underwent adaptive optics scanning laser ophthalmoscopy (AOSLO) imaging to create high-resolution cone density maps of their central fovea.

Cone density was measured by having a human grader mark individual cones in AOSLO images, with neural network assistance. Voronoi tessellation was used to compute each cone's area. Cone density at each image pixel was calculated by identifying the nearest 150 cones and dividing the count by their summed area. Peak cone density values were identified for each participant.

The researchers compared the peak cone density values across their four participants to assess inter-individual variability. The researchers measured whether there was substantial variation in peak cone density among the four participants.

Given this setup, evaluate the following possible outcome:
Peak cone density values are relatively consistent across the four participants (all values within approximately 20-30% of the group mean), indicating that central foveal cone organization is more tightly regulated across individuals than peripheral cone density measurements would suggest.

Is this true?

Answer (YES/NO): NO